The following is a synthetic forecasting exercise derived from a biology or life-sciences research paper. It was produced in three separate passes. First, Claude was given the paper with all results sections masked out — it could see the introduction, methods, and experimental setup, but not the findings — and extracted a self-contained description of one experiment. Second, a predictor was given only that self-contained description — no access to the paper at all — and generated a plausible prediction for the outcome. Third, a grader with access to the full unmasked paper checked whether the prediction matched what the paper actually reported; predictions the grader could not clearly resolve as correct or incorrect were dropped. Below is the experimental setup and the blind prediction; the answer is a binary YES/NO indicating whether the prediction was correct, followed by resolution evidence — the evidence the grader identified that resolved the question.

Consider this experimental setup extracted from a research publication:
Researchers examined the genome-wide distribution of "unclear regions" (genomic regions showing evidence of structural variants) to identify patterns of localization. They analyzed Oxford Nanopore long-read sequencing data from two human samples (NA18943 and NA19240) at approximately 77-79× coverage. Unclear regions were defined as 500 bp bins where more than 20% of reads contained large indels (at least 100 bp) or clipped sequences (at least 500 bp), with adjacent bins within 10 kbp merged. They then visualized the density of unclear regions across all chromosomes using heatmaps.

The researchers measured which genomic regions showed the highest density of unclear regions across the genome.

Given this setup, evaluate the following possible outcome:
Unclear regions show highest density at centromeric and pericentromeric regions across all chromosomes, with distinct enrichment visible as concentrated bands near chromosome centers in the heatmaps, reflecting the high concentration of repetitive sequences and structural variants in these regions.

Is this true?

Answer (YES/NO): YES